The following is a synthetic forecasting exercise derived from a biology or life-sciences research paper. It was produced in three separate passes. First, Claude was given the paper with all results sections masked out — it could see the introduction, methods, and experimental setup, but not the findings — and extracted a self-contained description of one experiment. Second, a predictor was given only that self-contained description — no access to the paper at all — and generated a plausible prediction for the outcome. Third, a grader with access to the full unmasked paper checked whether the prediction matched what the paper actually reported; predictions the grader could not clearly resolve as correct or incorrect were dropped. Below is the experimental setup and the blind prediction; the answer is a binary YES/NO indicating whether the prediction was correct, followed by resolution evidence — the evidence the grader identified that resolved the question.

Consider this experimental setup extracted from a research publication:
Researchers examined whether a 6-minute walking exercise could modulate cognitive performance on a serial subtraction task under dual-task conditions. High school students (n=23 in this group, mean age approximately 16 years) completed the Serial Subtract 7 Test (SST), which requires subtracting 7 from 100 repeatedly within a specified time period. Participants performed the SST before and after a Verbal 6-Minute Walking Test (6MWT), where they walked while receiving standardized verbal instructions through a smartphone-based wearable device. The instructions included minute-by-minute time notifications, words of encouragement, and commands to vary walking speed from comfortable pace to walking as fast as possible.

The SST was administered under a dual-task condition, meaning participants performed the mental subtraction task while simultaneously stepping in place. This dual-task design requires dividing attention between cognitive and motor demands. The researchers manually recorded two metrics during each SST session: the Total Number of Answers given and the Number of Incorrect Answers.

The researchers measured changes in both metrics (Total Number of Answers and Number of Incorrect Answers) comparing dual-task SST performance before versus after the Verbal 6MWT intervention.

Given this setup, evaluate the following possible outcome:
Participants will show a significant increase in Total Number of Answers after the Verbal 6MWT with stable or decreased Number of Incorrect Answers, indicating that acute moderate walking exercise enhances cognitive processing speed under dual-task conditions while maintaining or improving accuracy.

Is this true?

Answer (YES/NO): NO